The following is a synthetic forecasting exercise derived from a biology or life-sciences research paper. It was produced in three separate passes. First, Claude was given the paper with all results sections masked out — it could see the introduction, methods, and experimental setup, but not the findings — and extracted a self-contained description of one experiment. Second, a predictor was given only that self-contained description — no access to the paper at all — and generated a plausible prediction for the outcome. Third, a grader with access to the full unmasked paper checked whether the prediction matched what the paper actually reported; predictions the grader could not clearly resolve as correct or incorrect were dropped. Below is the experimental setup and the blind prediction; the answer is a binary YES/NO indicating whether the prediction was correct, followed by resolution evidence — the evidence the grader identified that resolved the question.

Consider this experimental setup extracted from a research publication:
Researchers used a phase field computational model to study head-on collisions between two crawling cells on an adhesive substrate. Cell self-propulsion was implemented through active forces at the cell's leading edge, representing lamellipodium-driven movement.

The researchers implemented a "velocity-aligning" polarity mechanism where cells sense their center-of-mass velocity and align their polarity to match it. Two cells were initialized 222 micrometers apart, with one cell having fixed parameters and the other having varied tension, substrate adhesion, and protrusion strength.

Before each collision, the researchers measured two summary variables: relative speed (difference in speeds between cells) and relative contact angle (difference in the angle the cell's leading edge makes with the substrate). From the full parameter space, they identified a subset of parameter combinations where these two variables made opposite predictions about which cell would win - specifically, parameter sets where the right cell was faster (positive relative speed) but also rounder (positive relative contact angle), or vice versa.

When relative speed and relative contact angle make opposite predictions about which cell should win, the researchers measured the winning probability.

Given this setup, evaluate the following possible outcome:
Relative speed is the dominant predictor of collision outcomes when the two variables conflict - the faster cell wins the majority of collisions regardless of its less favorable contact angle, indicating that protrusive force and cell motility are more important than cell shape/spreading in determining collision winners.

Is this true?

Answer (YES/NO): YES